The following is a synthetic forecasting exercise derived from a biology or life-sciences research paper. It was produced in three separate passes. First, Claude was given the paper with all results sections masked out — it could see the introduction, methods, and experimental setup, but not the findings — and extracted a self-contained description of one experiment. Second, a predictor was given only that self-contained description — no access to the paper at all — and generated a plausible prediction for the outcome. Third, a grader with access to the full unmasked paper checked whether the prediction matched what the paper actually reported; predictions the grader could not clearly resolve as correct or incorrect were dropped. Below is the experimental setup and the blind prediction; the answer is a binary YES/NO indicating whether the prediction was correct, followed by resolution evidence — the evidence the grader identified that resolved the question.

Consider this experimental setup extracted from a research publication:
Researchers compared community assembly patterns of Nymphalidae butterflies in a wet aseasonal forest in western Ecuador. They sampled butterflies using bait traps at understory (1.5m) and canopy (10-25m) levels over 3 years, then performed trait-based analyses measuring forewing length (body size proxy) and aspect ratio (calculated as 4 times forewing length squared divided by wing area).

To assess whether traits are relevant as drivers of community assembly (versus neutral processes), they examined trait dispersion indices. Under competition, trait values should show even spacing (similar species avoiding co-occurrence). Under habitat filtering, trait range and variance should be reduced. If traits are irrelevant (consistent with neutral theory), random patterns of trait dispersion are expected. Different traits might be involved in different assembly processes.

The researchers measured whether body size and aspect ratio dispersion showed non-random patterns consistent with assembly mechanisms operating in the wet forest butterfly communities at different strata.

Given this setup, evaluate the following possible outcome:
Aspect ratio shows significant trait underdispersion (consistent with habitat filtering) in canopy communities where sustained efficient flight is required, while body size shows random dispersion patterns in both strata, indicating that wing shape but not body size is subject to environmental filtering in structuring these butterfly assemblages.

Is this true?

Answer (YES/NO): NO